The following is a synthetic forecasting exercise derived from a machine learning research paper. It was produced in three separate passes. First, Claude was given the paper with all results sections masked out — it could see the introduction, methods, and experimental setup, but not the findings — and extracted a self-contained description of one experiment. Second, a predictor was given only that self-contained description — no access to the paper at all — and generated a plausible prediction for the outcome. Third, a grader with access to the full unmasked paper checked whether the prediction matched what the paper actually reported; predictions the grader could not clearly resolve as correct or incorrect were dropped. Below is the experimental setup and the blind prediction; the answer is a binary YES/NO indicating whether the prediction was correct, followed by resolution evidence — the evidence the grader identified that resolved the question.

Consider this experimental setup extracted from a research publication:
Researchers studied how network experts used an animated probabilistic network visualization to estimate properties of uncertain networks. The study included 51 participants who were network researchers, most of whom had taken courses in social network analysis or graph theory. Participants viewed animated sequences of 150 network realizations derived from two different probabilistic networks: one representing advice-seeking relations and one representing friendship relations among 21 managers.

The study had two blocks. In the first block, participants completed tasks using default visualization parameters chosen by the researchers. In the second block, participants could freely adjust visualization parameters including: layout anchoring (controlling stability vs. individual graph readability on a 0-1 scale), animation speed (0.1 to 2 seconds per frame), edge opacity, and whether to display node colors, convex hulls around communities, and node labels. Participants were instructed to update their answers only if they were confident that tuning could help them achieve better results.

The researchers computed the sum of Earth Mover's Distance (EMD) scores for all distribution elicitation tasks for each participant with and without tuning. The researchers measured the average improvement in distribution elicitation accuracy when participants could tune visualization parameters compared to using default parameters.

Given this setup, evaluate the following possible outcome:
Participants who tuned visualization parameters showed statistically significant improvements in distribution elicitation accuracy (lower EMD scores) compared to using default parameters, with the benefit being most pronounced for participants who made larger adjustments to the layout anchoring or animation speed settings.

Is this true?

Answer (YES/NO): NO